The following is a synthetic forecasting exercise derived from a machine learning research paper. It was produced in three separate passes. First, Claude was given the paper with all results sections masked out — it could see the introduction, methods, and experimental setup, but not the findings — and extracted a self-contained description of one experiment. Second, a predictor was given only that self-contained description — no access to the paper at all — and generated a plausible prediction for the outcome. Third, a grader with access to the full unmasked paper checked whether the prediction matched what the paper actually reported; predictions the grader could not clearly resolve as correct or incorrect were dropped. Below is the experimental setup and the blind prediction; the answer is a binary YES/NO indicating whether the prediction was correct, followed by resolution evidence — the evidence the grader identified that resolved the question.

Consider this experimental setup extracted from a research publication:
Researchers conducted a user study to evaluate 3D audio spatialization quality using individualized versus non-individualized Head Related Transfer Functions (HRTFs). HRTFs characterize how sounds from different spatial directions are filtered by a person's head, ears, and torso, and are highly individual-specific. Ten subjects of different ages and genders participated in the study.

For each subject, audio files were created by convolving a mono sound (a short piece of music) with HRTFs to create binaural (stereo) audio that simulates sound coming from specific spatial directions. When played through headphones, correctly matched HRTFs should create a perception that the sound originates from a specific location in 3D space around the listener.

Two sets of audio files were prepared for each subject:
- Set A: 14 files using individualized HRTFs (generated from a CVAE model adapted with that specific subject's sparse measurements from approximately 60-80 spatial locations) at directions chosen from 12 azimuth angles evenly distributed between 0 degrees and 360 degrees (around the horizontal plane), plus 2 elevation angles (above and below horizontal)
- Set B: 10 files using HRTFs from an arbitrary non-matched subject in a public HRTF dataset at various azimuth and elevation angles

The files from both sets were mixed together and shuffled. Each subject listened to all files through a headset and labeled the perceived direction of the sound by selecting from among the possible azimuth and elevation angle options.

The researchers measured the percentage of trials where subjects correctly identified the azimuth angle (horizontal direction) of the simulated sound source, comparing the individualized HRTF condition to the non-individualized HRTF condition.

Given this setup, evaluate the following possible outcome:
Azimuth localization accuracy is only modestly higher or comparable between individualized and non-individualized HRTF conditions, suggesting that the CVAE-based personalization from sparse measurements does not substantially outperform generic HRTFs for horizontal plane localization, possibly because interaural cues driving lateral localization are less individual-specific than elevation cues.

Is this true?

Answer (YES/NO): NO